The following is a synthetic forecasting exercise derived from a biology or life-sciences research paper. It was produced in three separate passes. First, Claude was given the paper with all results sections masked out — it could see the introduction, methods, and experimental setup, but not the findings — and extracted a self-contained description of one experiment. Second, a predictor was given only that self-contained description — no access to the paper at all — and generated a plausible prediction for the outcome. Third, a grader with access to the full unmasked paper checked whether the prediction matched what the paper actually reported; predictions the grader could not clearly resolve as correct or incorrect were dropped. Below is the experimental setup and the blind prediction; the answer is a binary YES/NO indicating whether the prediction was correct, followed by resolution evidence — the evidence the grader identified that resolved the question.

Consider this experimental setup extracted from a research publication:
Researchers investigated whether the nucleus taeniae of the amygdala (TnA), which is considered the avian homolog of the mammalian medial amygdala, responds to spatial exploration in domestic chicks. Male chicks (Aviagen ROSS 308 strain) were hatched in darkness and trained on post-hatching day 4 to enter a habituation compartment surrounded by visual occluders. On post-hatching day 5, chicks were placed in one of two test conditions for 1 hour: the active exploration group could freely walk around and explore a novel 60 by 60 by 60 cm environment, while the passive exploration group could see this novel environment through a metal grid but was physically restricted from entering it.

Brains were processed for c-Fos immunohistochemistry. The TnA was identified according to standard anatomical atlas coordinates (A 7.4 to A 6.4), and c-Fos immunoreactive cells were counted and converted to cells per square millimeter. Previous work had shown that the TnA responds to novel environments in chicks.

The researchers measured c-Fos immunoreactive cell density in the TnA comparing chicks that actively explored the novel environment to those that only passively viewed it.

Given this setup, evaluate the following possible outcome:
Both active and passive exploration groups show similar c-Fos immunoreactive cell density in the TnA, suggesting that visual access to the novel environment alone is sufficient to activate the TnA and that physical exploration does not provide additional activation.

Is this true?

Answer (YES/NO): NO